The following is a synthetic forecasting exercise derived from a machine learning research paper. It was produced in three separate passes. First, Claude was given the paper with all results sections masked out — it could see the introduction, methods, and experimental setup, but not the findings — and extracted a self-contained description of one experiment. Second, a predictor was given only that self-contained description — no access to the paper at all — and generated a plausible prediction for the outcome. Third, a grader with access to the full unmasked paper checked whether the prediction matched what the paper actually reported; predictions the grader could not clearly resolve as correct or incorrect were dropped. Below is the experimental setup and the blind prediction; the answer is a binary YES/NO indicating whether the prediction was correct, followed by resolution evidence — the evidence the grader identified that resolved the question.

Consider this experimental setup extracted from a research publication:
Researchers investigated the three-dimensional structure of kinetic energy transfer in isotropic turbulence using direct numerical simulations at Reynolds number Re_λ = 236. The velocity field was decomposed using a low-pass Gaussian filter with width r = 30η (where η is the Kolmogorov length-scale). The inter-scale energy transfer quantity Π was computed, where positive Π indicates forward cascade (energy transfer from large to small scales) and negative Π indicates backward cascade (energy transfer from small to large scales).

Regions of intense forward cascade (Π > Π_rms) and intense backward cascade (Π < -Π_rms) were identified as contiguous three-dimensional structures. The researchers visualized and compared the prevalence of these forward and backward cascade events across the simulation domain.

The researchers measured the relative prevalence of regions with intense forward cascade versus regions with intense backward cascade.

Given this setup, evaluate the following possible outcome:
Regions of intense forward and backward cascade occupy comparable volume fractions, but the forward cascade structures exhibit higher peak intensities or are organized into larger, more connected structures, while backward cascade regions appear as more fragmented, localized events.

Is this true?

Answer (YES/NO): NO